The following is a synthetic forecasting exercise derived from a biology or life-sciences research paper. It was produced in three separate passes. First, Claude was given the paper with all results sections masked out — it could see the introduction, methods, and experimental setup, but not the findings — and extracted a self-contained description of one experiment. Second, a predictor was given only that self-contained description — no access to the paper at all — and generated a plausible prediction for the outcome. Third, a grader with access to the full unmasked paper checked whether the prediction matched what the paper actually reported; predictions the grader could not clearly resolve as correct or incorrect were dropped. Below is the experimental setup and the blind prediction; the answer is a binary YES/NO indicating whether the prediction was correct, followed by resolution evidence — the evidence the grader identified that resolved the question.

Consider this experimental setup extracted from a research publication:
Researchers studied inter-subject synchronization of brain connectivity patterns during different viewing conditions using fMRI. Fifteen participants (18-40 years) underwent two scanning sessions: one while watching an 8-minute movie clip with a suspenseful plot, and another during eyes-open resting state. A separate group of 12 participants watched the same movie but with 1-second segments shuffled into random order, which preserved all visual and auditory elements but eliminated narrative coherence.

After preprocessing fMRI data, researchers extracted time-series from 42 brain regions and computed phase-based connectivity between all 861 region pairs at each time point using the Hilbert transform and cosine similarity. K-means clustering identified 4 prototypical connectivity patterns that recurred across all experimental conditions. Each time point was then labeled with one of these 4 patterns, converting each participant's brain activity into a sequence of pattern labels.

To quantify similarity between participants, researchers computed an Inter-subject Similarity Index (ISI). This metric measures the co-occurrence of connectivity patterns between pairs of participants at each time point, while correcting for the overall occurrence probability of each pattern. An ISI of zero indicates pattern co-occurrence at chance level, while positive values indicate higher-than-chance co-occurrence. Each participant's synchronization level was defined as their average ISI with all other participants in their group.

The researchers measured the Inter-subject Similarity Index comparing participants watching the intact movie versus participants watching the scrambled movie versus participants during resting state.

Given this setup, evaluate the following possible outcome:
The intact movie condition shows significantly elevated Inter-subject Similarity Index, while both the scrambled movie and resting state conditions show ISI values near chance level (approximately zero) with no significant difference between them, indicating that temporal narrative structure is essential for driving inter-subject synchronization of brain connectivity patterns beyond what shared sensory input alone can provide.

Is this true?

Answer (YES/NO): YES